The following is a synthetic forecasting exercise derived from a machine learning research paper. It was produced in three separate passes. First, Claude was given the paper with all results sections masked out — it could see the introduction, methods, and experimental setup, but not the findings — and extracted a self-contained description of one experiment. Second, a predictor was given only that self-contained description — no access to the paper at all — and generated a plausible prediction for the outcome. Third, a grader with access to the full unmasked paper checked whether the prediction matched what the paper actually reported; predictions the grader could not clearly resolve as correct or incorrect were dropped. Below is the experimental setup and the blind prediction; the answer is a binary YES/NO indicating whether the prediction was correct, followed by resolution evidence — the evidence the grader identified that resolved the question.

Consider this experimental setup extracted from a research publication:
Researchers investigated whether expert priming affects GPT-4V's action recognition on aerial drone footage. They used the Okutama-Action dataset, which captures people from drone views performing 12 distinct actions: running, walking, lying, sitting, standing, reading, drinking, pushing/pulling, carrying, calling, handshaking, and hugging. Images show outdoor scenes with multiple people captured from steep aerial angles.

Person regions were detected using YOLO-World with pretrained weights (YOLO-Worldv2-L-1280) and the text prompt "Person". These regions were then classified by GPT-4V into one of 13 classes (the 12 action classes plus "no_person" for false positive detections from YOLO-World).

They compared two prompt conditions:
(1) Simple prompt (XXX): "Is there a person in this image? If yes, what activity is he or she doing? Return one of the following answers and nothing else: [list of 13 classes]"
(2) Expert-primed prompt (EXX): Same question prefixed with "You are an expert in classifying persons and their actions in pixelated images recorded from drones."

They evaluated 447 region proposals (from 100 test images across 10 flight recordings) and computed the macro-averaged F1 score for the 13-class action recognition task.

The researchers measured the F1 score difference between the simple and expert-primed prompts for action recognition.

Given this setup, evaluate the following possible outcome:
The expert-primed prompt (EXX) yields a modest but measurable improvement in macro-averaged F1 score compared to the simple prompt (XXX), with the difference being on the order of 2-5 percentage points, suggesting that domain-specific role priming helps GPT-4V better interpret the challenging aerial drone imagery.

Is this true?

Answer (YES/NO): NO